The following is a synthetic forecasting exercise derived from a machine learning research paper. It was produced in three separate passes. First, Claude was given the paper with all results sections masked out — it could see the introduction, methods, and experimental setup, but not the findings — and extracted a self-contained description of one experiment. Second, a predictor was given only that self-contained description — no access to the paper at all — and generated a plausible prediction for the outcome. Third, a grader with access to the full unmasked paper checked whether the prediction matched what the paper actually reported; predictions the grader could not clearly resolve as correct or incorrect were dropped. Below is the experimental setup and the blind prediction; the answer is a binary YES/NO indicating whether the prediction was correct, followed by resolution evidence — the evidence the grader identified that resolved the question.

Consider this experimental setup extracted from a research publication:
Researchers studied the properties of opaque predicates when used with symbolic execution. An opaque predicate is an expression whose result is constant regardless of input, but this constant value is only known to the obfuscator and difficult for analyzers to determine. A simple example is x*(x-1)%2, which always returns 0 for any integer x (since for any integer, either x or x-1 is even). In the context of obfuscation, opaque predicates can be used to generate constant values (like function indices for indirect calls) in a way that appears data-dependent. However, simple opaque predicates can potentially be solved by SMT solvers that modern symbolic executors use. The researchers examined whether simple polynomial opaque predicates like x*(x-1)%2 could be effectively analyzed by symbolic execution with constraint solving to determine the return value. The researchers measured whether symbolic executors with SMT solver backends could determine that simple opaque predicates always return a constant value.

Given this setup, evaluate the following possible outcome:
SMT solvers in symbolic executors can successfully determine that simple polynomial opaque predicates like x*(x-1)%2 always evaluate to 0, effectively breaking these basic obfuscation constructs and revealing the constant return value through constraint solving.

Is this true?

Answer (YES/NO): YES